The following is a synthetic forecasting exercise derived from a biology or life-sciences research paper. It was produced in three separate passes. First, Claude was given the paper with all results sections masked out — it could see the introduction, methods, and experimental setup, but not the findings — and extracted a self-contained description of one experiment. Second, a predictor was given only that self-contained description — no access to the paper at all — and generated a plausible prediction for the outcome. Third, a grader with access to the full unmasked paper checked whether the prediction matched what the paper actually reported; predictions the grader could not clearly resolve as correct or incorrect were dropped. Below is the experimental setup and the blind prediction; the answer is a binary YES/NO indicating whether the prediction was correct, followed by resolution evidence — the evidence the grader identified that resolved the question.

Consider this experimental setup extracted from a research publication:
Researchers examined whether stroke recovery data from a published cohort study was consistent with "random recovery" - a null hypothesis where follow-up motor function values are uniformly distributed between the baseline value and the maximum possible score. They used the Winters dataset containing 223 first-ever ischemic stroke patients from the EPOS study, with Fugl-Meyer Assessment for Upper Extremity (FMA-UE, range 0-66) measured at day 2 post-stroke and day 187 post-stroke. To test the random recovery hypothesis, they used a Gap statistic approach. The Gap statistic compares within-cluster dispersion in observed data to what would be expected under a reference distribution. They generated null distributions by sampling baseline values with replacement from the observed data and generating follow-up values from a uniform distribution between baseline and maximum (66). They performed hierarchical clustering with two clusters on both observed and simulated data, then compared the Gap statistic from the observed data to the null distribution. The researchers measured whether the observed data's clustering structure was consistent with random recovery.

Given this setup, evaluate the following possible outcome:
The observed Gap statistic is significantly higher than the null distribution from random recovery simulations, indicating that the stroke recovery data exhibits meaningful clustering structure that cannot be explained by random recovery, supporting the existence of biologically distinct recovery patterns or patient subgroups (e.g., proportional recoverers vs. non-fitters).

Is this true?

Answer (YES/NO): YES